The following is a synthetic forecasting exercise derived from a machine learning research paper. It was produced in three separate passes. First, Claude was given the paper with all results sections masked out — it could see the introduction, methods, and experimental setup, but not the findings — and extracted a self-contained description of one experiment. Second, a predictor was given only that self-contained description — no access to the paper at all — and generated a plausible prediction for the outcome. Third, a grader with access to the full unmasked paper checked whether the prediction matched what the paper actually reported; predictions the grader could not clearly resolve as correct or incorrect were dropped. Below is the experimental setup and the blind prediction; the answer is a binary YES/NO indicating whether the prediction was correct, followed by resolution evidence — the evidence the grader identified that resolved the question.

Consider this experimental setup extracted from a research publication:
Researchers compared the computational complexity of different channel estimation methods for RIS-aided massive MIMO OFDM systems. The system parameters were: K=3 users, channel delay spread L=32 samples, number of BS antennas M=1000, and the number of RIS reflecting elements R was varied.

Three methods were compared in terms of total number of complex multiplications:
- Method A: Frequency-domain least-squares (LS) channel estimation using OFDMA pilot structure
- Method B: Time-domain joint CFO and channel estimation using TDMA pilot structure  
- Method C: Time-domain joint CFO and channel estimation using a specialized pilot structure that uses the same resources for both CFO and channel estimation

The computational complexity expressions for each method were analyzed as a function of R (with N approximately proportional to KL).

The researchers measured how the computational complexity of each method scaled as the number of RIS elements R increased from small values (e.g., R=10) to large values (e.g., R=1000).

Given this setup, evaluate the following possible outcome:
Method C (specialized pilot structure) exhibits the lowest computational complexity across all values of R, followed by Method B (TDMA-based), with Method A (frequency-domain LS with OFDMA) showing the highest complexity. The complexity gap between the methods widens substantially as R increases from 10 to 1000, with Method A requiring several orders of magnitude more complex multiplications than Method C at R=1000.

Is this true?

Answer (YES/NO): NO